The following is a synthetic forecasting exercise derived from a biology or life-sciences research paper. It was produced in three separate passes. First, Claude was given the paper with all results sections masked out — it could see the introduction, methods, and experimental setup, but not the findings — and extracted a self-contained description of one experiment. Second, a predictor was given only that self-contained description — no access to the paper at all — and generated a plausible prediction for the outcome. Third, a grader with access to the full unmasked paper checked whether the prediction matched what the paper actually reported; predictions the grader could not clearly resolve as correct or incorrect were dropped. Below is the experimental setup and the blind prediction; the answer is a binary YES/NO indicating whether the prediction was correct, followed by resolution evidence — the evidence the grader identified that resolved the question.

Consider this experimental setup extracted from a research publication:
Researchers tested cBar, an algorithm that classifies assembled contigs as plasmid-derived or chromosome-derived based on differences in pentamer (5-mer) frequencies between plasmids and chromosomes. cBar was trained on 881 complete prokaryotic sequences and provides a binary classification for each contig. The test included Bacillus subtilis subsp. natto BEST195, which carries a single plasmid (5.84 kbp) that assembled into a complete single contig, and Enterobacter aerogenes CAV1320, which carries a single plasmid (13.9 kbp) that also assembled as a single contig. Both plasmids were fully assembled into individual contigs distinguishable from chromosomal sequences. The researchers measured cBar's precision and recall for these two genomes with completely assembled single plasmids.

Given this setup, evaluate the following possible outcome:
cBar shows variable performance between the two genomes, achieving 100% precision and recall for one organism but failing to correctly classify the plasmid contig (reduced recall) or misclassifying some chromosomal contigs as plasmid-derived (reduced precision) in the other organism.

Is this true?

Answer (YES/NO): NO